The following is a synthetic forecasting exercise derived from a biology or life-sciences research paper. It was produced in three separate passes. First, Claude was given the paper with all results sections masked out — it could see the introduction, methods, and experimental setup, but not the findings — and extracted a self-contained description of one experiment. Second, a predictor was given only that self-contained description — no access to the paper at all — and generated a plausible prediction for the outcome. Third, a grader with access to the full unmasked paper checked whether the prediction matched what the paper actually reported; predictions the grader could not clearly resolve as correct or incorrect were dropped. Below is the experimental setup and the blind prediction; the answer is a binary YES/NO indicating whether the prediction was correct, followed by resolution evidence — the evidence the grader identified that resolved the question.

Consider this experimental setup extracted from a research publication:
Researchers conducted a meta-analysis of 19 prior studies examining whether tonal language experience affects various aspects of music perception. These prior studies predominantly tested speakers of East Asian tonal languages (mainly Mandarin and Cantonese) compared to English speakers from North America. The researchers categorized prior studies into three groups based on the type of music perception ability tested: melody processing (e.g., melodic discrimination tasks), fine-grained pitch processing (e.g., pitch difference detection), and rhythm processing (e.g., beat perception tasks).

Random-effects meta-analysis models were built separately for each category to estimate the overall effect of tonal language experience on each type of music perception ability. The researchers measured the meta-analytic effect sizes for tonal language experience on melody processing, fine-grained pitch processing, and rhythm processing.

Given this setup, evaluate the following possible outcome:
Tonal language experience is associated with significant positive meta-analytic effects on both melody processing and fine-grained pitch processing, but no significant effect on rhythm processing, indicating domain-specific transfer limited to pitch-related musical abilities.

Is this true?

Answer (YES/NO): YES